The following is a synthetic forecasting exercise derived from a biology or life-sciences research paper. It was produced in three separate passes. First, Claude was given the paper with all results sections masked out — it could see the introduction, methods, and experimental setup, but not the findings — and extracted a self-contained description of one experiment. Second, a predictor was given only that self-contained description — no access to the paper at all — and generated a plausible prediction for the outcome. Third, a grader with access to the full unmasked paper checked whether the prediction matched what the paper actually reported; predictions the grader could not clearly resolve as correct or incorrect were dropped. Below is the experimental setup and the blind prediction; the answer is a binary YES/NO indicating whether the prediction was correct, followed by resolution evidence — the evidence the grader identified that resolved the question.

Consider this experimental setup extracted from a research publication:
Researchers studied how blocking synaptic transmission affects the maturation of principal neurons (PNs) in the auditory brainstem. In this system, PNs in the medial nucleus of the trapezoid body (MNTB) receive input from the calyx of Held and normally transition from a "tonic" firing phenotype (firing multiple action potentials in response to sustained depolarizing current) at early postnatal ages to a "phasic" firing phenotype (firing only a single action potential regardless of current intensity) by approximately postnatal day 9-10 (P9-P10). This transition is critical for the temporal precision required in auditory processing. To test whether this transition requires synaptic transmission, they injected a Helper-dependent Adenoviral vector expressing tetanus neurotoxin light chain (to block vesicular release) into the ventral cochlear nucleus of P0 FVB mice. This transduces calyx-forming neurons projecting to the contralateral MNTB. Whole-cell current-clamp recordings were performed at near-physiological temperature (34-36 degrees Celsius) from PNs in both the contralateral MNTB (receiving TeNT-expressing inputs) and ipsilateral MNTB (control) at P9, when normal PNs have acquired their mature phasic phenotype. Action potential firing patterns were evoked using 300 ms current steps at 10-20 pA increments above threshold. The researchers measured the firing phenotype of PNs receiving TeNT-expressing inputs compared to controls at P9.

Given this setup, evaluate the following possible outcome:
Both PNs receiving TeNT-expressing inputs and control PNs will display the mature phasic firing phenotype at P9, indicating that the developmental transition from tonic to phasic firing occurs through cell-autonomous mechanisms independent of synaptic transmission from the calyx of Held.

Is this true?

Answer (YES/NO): NO